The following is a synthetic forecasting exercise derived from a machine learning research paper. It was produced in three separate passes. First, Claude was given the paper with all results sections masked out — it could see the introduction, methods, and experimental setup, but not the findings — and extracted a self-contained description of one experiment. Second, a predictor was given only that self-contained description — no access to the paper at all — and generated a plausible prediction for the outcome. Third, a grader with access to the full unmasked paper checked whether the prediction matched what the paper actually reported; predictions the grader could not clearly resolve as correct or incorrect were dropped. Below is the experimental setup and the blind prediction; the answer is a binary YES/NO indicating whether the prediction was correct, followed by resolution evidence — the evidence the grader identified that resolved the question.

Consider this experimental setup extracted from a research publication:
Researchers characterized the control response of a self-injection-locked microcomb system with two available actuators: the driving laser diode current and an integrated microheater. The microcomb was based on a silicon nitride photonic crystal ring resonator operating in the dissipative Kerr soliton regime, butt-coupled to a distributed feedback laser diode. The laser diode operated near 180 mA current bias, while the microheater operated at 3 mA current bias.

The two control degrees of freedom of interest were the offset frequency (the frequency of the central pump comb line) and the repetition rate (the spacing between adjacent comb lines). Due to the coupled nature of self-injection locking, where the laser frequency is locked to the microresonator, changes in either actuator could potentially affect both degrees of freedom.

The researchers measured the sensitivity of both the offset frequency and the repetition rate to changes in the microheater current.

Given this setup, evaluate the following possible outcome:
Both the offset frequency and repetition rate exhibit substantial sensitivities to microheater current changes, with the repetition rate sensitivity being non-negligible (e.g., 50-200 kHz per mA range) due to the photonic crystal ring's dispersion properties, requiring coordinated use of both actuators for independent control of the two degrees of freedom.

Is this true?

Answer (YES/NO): YES